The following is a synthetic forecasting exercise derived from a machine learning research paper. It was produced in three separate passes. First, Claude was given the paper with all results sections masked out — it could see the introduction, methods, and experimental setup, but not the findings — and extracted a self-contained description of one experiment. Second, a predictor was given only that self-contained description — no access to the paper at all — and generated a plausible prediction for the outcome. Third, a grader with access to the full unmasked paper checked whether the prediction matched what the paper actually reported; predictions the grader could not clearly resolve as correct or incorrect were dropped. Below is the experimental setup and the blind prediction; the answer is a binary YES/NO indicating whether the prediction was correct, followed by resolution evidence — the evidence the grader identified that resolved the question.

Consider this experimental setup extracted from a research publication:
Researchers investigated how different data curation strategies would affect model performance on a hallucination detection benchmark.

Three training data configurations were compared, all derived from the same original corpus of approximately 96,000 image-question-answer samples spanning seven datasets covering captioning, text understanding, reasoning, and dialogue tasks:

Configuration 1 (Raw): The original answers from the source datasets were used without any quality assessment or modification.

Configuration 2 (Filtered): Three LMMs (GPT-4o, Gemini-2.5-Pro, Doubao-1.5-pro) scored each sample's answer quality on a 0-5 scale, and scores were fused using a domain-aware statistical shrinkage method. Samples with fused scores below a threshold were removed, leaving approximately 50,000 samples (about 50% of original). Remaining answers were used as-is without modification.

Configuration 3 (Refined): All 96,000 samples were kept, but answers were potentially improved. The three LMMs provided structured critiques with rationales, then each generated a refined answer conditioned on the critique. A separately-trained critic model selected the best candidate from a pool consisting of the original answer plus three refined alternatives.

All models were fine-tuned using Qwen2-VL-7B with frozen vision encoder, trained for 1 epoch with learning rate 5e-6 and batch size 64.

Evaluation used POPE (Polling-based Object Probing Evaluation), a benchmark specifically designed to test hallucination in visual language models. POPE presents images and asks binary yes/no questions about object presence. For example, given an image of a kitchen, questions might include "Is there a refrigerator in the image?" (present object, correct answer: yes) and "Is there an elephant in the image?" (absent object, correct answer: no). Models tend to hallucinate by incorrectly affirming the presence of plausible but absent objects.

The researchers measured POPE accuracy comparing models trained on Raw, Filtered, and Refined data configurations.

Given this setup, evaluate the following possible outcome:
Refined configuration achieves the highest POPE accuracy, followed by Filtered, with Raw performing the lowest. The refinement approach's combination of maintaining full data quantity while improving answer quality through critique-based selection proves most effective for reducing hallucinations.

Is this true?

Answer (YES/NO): NO